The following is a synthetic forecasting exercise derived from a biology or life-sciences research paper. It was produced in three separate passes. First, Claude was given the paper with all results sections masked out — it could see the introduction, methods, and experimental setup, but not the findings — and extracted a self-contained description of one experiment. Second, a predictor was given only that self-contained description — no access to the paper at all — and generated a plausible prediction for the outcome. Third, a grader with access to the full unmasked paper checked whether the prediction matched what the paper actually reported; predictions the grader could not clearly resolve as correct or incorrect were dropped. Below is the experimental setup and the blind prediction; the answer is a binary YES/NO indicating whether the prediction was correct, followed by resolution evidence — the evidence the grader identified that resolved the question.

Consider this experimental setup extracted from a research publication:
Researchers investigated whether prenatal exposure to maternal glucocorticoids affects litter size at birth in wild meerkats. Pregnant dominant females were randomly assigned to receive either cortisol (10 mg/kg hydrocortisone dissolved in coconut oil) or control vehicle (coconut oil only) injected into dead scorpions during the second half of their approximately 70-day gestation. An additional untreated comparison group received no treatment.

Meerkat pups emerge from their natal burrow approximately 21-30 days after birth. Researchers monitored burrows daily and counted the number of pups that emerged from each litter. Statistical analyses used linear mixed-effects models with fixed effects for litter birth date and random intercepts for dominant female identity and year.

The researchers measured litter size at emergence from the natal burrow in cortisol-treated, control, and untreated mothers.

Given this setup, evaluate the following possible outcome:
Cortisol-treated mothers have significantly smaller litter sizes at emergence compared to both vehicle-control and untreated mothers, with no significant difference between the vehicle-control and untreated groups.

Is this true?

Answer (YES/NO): NO